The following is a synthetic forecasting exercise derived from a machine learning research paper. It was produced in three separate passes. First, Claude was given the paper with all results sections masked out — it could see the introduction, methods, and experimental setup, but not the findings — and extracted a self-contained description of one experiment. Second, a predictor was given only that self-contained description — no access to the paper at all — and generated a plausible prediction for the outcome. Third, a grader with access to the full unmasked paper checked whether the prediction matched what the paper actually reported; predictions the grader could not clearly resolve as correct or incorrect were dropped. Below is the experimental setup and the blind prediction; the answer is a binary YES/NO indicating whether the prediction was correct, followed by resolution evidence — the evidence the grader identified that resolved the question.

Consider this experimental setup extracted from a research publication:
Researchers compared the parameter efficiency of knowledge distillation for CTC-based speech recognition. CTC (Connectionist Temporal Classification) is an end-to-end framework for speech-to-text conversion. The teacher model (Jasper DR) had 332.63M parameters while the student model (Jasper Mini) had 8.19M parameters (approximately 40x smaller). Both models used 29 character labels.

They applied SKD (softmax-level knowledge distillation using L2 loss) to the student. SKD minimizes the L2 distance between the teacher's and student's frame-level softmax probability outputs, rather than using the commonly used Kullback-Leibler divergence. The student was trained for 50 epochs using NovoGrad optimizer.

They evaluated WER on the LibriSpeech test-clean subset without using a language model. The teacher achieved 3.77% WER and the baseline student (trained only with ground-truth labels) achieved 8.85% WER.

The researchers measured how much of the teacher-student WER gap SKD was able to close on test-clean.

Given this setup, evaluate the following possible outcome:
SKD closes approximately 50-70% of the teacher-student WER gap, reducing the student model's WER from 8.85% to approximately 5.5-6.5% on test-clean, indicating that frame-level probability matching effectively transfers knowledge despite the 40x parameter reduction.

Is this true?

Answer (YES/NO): NO